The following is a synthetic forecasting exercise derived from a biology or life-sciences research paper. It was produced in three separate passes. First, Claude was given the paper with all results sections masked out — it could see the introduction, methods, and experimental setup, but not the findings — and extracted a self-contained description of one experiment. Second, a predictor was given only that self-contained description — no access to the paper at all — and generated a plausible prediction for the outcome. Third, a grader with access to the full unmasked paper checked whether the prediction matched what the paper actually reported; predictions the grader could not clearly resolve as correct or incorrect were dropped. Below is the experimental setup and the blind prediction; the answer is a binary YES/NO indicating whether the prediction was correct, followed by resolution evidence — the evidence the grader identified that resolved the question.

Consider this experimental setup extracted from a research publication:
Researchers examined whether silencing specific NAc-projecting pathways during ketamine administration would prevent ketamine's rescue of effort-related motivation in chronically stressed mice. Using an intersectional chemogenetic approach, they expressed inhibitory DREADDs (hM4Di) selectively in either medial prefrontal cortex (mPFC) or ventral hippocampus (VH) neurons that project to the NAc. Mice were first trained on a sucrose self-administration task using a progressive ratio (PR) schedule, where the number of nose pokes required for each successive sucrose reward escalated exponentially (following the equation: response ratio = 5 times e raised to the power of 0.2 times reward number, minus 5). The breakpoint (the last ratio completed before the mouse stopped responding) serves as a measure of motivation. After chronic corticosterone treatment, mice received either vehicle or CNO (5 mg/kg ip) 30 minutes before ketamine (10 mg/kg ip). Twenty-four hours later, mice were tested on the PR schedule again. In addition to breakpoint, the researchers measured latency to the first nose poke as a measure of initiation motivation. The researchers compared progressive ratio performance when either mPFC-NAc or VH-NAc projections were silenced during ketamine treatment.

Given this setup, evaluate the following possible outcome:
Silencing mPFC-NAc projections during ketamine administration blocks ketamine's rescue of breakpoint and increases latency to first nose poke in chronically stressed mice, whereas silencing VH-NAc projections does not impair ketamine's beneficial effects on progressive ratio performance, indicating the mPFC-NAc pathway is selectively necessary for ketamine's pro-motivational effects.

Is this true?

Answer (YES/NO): NO